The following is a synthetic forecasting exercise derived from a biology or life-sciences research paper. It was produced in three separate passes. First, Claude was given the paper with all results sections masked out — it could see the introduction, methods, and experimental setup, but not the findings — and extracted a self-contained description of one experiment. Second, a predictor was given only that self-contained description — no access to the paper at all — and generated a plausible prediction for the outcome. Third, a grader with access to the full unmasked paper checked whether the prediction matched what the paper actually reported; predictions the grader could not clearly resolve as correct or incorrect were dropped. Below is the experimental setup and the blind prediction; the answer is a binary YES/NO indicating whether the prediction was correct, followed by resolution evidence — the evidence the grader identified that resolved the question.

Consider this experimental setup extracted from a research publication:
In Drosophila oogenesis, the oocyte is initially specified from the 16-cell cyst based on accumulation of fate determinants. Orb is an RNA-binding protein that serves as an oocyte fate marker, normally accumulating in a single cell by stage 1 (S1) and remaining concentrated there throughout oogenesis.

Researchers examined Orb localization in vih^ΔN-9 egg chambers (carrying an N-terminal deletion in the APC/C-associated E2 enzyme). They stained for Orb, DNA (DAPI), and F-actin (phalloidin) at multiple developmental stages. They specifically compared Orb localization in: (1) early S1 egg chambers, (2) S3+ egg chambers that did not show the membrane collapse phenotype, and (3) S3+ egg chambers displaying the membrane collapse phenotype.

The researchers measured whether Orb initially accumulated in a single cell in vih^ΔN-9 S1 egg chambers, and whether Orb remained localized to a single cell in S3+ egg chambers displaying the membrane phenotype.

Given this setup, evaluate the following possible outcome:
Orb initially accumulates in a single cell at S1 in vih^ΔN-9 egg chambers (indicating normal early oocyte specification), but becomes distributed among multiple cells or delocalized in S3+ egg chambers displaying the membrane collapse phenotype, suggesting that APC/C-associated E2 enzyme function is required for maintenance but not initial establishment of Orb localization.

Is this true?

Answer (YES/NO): YES